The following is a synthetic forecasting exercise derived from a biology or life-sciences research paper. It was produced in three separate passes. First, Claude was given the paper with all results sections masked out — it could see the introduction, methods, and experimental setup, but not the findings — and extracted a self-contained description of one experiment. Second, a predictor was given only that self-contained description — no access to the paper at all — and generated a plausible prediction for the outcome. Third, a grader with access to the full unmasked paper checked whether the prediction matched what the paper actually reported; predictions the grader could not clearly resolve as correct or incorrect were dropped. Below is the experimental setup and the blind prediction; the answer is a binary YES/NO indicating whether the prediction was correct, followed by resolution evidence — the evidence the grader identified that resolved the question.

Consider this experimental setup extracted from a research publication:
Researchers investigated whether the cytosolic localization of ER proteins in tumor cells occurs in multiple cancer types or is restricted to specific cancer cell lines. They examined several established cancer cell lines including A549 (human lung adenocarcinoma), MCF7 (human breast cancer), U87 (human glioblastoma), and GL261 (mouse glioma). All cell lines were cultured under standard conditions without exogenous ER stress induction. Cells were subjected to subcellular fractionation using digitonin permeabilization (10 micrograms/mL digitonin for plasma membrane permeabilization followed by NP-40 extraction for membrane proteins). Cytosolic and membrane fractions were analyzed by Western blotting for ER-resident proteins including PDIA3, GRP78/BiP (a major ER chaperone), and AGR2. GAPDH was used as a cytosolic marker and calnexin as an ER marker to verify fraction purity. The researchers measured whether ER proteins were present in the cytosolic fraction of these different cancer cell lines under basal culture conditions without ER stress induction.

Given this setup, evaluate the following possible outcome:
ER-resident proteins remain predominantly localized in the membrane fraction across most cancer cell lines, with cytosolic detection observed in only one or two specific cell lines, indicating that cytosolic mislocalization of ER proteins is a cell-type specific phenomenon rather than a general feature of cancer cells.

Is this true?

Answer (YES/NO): NO